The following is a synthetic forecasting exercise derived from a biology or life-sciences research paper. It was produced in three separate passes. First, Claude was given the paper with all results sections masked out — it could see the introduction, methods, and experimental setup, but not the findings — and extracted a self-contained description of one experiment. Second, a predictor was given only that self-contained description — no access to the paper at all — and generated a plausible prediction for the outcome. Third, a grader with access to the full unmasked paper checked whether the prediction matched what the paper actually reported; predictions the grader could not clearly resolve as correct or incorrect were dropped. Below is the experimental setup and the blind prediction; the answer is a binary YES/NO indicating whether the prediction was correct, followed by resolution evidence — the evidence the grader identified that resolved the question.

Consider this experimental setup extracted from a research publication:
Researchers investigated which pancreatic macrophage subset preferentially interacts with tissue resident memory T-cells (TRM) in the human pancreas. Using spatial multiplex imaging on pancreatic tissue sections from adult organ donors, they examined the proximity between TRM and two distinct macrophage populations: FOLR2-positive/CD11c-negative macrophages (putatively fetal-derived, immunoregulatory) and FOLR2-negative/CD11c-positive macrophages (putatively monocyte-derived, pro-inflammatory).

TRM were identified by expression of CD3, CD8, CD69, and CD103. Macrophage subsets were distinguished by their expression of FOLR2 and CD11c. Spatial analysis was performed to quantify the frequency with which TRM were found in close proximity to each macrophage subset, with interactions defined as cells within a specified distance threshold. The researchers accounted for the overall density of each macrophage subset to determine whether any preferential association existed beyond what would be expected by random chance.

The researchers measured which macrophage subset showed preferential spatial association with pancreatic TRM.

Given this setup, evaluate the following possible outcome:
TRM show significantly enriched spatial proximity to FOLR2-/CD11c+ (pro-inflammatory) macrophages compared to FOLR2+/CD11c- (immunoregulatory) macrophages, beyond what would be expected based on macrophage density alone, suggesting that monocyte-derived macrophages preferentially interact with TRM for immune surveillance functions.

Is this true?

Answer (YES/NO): YES